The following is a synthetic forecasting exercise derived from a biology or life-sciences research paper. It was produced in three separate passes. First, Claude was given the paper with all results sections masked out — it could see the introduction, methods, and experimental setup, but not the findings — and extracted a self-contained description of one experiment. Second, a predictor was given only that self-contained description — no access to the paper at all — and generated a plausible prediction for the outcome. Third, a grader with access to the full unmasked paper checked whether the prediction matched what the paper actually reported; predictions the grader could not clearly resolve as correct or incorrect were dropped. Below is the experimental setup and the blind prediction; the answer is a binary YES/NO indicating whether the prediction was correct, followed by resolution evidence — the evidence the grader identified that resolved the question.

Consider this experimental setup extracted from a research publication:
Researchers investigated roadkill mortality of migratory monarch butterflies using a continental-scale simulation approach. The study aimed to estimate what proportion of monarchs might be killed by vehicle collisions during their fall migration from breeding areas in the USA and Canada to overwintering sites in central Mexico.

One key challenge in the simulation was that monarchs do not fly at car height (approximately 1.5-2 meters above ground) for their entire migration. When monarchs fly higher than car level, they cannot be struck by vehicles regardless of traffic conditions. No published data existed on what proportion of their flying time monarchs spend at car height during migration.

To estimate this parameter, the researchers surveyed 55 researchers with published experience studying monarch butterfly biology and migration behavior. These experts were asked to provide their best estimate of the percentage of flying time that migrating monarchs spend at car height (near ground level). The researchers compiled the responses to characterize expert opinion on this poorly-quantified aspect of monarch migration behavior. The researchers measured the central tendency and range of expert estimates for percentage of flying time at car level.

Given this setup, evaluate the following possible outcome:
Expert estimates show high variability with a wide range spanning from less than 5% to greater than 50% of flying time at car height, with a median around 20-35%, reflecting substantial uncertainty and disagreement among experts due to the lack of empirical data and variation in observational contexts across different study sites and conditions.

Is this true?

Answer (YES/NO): NO